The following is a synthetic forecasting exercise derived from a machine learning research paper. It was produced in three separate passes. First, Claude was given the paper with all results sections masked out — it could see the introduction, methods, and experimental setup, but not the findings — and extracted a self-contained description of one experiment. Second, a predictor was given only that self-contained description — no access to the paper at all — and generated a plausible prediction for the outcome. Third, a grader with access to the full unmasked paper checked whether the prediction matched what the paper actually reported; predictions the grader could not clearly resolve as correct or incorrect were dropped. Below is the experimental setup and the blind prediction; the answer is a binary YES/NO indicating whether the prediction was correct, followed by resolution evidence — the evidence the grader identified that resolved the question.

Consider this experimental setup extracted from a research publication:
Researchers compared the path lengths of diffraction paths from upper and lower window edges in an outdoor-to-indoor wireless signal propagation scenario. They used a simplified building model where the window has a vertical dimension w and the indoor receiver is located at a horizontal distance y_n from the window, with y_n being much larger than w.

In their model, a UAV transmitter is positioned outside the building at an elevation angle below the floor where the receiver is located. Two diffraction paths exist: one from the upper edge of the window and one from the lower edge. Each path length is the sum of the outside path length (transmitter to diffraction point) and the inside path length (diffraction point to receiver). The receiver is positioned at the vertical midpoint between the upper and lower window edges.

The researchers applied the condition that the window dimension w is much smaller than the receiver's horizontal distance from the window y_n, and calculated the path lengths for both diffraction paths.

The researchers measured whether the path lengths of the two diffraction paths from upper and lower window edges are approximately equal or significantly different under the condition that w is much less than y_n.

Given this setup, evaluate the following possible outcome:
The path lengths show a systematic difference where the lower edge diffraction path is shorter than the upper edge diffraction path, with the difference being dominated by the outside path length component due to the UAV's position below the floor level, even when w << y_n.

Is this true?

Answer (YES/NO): NO